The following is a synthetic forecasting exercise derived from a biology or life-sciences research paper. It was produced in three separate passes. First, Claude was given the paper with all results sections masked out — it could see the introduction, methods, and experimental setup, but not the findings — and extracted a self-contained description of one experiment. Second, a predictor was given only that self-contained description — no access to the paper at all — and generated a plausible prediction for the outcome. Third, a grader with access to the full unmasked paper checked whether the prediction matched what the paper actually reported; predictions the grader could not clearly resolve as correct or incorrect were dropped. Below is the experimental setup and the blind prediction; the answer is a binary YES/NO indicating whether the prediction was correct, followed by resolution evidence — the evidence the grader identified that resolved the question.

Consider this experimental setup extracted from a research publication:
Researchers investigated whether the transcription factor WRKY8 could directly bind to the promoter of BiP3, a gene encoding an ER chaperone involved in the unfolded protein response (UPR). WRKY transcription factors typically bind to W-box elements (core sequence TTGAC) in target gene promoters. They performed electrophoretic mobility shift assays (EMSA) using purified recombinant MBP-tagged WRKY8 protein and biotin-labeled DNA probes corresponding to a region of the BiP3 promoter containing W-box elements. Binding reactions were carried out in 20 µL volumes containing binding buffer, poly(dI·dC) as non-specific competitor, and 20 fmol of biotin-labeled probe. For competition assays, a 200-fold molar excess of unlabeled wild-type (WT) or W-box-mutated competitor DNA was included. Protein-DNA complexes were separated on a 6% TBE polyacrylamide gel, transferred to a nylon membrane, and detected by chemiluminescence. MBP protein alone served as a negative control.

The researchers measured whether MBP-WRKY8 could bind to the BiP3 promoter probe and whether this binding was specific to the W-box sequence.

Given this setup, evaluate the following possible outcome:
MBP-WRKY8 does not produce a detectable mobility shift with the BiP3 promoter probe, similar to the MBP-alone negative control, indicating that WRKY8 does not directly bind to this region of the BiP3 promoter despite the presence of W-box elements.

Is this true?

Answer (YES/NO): NO